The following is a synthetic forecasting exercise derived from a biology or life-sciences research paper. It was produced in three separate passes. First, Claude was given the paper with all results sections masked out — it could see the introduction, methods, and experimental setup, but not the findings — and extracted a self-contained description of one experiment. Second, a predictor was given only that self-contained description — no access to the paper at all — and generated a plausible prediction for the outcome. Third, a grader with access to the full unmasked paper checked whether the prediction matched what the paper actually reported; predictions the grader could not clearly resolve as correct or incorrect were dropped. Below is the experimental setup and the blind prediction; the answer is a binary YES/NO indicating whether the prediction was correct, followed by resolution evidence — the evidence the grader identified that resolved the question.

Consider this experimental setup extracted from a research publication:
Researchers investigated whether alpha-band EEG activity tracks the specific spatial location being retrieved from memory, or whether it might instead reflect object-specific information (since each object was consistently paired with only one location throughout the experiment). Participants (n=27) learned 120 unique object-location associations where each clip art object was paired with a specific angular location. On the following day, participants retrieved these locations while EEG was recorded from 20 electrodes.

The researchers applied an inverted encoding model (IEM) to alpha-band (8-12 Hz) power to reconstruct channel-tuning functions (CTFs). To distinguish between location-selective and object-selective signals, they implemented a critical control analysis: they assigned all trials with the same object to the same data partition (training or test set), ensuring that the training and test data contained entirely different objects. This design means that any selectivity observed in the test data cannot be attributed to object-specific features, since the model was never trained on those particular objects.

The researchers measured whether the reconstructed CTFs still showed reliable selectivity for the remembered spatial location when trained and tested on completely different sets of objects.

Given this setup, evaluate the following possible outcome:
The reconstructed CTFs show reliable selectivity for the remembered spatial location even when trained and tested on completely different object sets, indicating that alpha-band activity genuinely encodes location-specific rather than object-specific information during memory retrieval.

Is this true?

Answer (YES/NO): YES